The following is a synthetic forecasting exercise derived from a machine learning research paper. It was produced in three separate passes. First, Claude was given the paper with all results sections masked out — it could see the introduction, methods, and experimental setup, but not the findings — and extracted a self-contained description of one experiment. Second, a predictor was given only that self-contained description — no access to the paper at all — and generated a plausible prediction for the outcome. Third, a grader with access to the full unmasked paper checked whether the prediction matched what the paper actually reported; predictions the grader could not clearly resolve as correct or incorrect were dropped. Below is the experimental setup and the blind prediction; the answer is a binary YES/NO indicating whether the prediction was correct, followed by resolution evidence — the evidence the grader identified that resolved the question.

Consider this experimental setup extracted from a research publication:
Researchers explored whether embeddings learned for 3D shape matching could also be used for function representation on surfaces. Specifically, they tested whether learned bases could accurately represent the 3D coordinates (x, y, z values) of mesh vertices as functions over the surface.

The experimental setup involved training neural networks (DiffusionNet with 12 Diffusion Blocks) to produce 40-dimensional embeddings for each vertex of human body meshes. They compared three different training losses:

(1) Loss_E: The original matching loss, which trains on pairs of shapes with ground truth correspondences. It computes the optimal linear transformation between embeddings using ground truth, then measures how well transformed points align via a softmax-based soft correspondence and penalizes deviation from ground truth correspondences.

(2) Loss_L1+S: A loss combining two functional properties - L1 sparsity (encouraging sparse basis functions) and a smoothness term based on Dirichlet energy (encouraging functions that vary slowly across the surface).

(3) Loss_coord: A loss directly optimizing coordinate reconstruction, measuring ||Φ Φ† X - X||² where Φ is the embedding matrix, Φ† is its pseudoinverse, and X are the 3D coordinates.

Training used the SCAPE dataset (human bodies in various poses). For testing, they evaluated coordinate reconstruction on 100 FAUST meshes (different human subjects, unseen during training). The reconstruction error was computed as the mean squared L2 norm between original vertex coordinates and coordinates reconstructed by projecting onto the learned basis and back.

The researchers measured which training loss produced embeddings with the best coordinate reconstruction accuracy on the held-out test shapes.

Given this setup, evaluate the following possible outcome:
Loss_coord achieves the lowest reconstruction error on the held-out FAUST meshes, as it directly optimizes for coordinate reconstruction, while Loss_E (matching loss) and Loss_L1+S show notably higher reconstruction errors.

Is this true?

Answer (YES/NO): NO